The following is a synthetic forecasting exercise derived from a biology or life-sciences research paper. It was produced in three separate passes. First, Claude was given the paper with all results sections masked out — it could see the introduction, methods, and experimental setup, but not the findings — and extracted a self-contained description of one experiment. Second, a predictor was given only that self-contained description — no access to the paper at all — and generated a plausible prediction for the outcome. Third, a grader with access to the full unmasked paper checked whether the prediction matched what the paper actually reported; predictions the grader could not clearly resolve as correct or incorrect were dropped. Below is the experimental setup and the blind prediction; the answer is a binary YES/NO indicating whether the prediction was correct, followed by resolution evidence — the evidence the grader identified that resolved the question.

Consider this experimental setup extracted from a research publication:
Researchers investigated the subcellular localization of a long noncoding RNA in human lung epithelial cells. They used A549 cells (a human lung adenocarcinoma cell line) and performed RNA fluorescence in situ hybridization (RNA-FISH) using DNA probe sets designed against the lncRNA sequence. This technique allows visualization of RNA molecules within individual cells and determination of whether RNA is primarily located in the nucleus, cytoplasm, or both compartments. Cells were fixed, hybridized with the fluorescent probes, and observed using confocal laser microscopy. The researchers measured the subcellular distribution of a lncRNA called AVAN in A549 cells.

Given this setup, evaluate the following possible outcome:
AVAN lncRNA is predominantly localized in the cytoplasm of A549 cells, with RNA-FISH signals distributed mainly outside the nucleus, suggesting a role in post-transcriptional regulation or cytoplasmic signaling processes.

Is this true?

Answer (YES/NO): NO